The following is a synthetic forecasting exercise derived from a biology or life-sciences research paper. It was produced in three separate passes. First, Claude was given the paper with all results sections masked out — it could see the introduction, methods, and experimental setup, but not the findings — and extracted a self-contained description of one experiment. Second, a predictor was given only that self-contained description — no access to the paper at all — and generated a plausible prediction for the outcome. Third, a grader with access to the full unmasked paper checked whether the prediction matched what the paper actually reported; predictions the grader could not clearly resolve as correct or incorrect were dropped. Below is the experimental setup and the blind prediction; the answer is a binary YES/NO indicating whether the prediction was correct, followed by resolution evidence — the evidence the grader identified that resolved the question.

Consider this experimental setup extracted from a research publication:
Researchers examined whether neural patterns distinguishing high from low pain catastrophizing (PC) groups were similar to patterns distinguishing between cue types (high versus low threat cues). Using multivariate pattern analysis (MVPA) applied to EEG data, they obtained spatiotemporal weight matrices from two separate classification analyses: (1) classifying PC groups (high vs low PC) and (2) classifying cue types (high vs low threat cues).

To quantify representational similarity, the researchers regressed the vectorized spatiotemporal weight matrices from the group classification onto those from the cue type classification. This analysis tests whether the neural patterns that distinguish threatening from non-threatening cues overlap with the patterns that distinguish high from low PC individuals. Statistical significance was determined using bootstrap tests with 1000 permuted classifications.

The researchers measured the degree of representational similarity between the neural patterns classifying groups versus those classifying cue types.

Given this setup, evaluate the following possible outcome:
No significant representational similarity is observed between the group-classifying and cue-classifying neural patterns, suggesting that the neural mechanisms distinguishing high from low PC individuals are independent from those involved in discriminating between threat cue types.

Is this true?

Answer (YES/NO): NO